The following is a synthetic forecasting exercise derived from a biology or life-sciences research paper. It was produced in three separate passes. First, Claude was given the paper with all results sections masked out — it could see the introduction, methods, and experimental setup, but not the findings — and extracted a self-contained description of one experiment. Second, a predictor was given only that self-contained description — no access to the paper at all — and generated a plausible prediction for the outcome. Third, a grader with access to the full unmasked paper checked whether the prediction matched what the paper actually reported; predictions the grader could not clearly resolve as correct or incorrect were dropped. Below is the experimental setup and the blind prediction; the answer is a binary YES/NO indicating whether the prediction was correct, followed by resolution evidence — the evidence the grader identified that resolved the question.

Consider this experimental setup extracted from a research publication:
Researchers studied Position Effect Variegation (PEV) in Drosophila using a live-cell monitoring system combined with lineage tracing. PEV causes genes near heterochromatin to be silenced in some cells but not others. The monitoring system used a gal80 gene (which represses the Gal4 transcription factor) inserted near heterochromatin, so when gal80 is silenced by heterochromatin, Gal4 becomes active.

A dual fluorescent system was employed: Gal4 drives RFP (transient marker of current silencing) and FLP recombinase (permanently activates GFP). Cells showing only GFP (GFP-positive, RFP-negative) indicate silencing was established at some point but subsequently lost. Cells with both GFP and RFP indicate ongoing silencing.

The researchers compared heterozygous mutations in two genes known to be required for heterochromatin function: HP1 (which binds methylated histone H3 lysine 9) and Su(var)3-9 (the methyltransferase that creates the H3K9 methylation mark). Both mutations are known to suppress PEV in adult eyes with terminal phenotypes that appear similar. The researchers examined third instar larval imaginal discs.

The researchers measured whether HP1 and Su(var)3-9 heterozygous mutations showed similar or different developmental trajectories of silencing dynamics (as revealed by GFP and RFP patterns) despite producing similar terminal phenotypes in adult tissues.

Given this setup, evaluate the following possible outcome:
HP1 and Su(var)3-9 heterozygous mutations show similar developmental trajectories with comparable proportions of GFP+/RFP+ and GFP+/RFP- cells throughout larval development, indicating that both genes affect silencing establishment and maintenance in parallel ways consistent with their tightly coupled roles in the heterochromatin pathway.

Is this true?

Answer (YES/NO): NO